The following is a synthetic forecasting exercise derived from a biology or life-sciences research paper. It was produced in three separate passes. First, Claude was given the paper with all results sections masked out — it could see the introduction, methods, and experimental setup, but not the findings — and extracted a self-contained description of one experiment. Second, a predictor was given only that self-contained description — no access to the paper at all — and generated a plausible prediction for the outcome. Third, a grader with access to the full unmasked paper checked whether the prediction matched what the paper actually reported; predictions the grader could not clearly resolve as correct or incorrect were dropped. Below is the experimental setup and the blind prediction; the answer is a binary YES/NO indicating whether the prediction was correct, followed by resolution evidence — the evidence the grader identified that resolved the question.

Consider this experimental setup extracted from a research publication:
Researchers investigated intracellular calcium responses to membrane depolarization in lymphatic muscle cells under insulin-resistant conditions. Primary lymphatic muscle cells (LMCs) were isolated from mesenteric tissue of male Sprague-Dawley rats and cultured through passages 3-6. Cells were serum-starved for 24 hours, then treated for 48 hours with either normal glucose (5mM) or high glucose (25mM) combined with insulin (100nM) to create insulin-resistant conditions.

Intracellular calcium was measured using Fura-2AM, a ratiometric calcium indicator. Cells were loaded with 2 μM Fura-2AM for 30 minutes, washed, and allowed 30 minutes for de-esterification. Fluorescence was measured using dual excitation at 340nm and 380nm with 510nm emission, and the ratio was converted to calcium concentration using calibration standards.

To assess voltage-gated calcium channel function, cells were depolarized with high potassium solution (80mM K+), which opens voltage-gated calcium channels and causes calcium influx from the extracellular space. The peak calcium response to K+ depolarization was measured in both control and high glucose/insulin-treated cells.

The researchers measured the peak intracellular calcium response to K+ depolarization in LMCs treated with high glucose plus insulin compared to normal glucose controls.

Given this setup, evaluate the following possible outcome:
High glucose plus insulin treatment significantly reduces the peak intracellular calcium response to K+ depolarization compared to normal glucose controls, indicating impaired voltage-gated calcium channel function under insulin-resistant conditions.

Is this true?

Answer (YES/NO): NO